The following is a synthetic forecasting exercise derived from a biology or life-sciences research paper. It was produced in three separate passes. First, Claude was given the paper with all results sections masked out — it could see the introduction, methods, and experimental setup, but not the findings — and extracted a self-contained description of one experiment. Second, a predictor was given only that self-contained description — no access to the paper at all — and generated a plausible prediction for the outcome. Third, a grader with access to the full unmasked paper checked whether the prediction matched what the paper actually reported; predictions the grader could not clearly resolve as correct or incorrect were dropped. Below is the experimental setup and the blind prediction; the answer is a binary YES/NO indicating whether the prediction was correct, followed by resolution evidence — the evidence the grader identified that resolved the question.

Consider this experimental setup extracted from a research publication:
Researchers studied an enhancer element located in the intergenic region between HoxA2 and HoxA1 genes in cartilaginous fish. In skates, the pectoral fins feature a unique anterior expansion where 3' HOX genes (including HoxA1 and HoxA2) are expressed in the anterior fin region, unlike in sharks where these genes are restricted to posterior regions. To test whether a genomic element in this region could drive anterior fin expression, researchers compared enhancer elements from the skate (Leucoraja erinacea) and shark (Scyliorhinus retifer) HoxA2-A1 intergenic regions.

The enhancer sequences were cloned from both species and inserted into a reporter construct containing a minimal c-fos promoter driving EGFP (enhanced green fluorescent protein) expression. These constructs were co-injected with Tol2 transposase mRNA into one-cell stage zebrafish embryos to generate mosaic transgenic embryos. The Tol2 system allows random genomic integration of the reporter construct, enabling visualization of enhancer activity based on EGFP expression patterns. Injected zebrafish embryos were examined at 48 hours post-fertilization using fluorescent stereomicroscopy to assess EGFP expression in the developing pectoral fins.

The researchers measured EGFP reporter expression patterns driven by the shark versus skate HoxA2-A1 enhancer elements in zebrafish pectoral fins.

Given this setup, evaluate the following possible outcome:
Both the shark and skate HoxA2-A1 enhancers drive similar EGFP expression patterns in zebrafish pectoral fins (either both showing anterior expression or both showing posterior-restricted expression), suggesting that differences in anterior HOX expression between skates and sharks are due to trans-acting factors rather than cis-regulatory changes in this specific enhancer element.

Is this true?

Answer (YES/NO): NO